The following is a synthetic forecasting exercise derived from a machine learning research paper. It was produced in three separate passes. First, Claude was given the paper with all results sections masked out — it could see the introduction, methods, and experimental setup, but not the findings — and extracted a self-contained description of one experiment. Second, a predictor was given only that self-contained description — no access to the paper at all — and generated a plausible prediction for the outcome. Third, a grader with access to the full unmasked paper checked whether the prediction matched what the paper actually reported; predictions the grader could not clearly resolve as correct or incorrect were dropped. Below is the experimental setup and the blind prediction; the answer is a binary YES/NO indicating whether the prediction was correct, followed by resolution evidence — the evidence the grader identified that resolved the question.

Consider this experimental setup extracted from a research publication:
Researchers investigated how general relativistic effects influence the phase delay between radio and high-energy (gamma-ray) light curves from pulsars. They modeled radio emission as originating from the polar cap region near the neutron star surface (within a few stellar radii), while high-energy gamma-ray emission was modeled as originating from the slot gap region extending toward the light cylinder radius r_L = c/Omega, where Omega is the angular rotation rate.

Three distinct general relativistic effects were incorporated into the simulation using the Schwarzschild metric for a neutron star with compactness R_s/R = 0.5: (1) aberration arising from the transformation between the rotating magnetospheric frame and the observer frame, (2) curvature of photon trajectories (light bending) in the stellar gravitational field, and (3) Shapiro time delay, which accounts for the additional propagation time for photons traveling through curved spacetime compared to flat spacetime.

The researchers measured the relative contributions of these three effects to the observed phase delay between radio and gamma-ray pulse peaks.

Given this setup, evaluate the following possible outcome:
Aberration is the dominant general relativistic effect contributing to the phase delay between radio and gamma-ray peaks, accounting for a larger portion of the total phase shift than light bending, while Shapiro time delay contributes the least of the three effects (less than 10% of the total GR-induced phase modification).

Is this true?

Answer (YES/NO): NO